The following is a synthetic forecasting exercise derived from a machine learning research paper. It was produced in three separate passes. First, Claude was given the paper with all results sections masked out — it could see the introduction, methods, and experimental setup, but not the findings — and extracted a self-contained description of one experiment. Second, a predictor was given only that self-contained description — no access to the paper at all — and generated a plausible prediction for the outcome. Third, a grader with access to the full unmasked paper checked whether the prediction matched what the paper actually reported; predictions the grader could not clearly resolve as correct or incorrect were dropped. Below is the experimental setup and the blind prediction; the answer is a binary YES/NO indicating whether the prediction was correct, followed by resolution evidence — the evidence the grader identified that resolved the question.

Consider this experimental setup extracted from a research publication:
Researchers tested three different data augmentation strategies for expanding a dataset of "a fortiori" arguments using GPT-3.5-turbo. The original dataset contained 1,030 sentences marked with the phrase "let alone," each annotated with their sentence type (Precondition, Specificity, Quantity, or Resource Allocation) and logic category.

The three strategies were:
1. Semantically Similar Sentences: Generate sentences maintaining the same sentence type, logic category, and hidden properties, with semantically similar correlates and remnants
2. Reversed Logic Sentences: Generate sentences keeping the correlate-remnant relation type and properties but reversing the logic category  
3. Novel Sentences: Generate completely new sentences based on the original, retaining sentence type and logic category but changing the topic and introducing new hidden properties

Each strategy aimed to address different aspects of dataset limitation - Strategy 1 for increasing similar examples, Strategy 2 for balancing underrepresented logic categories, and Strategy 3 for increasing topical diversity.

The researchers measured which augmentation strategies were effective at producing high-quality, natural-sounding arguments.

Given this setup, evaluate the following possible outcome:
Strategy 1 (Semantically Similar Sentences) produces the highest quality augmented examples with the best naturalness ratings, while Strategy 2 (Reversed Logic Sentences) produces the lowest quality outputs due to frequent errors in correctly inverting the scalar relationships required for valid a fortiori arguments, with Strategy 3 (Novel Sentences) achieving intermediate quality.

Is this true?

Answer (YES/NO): NO